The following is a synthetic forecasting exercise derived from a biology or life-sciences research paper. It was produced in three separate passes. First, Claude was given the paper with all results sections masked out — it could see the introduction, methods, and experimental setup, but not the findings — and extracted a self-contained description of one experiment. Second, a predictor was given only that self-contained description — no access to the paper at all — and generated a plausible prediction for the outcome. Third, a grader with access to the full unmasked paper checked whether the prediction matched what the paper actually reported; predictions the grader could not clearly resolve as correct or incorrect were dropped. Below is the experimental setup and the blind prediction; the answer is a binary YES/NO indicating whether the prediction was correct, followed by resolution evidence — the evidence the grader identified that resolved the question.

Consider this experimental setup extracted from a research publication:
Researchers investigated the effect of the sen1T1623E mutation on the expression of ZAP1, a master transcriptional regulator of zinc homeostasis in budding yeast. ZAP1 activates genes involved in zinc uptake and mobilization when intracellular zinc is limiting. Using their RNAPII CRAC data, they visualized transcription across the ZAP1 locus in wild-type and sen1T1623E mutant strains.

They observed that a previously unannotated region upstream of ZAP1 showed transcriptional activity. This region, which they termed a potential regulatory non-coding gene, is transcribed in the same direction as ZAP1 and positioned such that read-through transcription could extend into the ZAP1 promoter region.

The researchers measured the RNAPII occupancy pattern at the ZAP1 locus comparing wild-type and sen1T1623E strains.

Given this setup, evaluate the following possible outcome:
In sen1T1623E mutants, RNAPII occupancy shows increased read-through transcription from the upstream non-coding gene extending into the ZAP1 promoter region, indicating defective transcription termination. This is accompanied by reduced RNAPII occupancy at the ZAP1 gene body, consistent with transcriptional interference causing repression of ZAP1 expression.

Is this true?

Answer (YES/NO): YES